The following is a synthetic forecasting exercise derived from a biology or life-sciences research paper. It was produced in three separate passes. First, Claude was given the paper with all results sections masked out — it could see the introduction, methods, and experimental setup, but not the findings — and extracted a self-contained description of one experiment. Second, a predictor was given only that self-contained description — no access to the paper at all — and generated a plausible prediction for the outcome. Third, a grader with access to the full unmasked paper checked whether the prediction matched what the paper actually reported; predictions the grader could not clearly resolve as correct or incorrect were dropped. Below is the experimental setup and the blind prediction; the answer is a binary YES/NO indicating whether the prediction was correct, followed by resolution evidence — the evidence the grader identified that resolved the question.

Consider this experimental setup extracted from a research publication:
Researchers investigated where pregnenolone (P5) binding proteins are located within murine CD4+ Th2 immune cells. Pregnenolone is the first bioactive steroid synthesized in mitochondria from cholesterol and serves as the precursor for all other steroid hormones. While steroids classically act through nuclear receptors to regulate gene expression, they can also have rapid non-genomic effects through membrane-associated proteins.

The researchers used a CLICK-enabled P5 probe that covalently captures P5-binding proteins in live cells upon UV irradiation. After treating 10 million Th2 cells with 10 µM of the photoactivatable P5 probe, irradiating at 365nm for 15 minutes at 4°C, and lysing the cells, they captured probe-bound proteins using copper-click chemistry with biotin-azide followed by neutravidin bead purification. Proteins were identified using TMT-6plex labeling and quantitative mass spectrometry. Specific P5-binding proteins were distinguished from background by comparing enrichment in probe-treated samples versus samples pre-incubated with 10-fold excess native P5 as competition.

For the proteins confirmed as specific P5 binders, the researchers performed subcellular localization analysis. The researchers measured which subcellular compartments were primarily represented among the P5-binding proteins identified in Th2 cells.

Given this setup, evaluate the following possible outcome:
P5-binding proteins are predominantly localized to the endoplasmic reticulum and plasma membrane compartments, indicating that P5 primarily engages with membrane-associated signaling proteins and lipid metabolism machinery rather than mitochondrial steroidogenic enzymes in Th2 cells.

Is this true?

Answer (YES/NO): NO